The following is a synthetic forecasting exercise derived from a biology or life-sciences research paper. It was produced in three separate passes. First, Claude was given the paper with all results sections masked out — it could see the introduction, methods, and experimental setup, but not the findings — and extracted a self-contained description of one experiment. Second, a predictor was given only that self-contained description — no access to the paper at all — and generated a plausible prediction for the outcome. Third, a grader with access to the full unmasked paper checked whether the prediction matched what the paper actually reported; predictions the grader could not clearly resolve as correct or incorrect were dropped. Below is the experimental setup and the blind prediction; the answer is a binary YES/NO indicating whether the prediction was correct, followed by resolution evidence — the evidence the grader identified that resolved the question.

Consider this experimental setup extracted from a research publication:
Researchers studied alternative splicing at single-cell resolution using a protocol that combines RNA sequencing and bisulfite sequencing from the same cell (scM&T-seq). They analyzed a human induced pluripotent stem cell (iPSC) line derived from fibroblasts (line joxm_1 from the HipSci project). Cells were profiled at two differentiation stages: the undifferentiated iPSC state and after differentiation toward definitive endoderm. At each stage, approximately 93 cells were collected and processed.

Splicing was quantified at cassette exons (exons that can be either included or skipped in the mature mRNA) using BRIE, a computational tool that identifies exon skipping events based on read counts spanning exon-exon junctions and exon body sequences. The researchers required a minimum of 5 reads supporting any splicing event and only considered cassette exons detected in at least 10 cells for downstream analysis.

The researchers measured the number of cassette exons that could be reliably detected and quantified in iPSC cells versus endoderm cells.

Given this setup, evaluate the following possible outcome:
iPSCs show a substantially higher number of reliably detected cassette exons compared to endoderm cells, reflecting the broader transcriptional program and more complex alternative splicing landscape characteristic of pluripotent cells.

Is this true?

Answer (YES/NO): NO